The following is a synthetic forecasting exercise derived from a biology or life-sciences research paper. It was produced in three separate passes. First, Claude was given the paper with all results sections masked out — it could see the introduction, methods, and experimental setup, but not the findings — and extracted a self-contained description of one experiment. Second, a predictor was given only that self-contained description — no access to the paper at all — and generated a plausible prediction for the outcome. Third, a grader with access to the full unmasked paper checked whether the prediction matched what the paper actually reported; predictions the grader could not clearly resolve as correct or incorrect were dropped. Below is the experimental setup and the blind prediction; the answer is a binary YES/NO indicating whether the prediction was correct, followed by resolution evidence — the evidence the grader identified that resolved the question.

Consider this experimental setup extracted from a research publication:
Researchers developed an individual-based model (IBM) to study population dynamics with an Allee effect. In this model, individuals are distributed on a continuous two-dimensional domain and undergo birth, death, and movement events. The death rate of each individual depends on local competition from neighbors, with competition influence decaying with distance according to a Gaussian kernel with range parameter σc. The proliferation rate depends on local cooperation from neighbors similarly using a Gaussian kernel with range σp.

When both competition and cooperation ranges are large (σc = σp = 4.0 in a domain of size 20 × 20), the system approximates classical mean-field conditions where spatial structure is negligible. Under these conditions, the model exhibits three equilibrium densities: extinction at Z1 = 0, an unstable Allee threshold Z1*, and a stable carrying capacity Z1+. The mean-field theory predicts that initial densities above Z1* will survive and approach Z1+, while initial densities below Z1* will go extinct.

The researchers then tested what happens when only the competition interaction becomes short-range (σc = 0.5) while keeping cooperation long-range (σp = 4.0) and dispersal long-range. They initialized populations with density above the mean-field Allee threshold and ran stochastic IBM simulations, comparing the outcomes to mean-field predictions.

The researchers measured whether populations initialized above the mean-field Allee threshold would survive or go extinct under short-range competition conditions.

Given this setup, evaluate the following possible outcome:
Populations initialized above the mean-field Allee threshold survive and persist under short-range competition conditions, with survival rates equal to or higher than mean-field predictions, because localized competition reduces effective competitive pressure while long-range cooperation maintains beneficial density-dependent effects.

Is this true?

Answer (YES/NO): YES